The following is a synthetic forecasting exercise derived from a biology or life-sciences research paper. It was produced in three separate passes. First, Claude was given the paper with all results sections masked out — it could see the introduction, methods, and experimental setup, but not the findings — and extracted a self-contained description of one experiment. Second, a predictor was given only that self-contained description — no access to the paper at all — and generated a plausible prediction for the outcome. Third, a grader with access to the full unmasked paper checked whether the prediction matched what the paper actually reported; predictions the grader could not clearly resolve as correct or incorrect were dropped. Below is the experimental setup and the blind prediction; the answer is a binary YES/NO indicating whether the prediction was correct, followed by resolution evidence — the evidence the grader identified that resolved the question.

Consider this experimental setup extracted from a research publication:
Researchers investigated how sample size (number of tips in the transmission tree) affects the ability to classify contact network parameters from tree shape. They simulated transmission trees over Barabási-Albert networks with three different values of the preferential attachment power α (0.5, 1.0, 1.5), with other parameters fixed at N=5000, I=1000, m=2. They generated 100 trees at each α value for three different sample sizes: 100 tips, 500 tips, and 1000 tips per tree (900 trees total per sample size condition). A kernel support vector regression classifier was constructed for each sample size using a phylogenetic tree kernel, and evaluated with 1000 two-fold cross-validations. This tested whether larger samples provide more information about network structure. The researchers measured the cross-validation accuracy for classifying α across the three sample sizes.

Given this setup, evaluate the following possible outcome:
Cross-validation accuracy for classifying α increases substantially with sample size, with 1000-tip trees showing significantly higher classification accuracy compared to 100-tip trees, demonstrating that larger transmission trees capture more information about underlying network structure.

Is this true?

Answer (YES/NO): NO